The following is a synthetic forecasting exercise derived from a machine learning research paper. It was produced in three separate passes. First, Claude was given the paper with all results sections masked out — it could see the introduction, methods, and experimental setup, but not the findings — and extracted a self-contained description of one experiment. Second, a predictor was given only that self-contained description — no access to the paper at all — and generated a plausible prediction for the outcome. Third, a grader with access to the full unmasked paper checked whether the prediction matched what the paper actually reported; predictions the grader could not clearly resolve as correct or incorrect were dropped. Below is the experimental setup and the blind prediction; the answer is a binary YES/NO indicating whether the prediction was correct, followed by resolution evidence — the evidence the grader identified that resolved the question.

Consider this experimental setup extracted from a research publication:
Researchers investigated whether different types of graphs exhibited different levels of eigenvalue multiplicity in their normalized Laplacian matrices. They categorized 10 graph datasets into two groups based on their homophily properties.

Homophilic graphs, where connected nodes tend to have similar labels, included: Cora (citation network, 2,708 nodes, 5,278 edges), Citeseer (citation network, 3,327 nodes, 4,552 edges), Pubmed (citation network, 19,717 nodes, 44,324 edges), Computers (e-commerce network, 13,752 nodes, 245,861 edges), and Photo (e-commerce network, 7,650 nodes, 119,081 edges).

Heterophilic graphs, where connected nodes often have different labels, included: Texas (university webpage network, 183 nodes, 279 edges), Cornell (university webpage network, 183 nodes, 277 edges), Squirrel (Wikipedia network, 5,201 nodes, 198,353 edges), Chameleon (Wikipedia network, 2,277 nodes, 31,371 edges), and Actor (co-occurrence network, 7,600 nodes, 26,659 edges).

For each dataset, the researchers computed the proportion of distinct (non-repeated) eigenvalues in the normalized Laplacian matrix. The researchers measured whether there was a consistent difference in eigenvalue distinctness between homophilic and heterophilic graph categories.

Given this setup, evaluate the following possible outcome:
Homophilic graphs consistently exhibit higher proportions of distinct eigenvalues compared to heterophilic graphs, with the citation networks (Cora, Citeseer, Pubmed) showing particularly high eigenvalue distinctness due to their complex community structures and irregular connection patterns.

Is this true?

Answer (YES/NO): NO